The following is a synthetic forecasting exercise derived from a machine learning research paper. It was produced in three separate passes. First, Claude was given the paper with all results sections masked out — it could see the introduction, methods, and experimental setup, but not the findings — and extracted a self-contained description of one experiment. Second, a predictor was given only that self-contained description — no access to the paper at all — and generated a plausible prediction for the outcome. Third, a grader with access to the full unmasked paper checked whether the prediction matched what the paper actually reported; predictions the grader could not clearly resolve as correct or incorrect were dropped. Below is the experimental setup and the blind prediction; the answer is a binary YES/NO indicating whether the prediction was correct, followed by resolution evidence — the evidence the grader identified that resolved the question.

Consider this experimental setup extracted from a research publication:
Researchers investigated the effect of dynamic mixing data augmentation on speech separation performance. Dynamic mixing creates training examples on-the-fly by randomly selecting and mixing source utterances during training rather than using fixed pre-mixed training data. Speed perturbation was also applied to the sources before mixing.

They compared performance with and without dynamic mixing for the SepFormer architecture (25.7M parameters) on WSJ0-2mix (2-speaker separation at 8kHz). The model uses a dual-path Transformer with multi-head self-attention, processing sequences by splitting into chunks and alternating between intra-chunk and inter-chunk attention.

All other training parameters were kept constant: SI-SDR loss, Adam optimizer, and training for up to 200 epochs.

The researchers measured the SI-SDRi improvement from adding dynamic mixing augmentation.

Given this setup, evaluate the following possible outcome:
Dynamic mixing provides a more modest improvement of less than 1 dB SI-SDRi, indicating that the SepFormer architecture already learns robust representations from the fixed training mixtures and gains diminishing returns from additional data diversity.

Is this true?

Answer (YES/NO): NO